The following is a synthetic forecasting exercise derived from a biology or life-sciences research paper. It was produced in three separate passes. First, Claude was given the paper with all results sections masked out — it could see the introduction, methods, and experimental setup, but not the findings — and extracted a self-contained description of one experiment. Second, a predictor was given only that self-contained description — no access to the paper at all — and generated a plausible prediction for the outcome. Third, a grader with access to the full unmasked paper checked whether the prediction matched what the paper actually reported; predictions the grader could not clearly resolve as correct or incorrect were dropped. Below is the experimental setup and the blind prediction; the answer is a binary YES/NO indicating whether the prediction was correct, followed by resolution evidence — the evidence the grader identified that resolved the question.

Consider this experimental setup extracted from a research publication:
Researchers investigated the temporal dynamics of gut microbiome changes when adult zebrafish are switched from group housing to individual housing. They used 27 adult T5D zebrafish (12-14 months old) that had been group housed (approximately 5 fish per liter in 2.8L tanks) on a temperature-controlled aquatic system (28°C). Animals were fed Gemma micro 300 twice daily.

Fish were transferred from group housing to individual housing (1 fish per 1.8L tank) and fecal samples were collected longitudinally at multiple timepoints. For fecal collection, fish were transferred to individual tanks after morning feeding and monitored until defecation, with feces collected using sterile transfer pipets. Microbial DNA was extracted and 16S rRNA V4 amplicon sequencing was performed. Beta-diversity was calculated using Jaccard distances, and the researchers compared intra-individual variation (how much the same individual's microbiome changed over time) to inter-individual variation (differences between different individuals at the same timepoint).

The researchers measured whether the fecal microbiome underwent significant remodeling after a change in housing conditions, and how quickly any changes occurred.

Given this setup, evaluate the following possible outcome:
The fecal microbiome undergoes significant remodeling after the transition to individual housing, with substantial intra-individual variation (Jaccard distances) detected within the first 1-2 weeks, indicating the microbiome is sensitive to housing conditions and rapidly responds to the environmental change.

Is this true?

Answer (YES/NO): YES